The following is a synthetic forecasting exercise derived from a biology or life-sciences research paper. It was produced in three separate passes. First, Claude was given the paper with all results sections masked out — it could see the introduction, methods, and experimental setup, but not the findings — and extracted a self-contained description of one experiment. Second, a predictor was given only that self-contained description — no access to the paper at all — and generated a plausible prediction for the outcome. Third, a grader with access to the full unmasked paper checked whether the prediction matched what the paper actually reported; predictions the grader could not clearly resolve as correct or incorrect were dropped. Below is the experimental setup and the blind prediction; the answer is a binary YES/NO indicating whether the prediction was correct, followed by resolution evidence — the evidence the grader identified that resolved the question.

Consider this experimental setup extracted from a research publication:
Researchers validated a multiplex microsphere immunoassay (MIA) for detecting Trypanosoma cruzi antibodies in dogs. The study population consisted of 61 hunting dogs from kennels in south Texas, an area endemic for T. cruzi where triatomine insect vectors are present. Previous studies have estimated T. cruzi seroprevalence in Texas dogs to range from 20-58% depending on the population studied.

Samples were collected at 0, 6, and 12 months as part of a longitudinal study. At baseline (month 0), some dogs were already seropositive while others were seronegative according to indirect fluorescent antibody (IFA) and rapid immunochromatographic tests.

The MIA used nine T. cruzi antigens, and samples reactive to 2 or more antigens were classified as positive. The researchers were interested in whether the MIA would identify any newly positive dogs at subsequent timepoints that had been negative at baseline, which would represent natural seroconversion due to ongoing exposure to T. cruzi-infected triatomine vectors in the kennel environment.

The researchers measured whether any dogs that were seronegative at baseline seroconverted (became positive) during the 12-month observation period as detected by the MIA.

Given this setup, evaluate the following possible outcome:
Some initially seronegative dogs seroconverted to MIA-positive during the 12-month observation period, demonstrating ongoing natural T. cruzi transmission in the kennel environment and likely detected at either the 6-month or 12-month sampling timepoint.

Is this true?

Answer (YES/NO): YES